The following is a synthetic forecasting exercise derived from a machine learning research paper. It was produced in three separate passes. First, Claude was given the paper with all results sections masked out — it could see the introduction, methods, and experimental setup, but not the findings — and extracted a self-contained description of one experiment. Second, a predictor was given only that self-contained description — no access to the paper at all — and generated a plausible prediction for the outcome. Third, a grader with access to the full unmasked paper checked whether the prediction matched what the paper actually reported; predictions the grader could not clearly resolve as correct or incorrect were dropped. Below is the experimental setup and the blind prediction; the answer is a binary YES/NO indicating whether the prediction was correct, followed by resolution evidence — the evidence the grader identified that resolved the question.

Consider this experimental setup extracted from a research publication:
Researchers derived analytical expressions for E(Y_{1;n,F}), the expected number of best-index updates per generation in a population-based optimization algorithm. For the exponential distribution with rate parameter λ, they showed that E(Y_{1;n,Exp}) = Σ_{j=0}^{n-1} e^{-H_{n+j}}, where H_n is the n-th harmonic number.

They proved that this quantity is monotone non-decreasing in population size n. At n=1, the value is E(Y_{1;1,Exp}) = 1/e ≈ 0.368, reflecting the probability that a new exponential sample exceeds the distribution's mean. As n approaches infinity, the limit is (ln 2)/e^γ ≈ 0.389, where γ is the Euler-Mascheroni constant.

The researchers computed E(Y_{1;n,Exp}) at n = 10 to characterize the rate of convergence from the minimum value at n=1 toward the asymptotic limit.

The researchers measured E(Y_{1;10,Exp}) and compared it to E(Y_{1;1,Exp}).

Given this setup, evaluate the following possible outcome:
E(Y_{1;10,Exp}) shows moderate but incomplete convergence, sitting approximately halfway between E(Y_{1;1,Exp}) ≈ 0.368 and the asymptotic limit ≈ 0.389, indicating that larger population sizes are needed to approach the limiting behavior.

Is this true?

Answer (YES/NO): NO